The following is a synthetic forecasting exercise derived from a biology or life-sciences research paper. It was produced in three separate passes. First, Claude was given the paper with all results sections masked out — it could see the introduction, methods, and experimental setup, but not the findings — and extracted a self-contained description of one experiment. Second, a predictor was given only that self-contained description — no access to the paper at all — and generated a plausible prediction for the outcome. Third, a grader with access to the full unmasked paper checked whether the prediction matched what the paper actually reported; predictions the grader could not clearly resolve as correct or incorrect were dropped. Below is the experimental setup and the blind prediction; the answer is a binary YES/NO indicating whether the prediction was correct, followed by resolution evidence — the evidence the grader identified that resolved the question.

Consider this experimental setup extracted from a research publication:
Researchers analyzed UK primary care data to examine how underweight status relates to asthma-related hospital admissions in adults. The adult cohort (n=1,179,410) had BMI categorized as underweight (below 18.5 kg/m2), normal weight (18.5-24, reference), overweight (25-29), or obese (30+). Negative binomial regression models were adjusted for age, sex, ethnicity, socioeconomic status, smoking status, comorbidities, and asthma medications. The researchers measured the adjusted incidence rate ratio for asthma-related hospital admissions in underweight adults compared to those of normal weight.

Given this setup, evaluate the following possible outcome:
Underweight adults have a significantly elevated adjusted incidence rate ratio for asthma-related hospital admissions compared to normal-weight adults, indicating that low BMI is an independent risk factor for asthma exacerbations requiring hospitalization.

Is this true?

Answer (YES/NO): YES